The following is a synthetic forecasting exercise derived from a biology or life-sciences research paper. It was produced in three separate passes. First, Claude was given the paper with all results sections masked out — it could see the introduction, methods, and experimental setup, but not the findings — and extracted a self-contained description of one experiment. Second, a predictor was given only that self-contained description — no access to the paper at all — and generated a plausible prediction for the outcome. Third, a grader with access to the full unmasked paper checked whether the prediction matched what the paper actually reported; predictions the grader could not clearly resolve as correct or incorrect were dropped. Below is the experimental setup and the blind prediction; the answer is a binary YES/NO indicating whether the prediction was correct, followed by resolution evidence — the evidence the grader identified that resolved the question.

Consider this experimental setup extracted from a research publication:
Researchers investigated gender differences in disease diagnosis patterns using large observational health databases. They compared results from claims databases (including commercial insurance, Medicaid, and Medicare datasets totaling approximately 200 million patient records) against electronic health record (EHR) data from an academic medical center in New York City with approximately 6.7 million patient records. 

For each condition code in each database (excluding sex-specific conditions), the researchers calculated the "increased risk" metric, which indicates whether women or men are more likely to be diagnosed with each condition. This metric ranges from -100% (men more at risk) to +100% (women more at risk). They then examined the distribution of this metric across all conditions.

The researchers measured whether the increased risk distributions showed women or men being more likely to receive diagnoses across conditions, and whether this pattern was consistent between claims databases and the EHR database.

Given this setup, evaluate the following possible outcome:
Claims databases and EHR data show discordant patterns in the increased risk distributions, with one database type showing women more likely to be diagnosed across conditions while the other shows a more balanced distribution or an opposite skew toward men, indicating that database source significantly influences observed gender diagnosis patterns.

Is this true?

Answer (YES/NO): YES